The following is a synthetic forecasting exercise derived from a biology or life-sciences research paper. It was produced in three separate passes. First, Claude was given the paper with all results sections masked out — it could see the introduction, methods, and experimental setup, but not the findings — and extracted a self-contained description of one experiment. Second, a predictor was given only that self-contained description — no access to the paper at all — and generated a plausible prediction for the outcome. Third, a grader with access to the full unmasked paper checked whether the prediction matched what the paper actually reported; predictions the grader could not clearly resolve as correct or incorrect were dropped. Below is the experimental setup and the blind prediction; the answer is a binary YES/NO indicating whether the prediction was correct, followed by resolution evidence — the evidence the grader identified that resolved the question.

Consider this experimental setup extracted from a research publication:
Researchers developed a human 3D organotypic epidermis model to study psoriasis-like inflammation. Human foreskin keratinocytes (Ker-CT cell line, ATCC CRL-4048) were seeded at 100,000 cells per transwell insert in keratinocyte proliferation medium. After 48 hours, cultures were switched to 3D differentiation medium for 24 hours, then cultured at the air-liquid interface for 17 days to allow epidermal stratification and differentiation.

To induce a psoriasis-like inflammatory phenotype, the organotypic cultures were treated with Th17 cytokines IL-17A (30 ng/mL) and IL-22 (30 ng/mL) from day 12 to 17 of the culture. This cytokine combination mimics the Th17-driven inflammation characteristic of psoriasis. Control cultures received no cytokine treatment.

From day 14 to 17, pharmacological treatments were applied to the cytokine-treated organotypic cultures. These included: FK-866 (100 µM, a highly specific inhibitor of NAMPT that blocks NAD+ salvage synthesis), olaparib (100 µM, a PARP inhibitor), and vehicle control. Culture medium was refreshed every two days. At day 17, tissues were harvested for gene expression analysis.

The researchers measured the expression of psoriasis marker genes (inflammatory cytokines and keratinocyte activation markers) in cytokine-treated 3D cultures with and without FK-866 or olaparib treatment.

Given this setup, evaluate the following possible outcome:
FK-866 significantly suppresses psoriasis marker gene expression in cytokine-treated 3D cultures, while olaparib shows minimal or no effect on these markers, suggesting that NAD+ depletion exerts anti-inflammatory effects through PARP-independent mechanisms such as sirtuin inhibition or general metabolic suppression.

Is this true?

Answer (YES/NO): NO